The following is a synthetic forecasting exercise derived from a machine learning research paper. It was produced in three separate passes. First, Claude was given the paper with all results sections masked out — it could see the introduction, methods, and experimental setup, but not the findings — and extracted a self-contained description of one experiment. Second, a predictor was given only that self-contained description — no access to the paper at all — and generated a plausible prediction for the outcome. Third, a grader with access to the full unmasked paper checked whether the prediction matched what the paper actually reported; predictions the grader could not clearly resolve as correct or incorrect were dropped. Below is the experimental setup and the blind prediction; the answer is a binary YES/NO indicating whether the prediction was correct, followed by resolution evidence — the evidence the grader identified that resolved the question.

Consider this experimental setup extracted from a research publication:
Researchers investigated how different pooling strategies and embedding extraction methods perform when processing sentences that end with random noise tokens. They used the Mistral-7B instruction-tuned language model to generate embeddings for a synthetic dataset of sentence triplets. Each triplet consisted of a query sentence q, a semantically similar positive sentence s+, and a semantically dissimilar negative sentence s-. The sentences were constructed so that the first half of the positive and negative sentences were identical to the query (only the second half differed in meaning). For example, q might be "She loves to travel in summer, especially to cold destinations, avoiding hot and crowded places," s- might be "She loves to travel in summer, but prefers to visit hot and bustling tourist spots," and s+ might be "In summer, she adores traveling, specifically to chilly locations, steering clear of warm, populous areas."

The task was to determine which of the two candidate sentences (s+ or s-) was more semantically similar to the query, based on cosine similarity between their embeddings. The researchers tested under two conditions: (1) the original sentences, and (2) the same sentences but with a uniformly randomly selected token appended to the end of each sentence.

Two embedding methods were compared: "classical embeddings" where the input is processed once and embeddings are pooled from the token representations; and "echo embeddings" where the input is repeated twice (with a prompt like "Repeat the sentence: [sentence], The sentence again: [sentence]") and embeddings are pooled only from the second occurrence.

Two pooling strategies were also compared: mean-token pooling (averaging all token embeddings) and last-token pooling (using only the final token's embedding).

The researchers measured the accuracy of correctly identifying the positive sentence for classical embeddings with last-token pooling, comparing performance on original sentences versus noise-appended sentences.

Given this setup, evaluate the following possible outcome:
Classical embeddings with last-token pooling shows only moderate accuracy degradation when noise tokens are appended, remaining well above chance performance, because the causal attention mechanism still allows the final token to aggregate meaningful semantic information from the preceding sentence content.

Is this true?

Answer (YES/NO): NO